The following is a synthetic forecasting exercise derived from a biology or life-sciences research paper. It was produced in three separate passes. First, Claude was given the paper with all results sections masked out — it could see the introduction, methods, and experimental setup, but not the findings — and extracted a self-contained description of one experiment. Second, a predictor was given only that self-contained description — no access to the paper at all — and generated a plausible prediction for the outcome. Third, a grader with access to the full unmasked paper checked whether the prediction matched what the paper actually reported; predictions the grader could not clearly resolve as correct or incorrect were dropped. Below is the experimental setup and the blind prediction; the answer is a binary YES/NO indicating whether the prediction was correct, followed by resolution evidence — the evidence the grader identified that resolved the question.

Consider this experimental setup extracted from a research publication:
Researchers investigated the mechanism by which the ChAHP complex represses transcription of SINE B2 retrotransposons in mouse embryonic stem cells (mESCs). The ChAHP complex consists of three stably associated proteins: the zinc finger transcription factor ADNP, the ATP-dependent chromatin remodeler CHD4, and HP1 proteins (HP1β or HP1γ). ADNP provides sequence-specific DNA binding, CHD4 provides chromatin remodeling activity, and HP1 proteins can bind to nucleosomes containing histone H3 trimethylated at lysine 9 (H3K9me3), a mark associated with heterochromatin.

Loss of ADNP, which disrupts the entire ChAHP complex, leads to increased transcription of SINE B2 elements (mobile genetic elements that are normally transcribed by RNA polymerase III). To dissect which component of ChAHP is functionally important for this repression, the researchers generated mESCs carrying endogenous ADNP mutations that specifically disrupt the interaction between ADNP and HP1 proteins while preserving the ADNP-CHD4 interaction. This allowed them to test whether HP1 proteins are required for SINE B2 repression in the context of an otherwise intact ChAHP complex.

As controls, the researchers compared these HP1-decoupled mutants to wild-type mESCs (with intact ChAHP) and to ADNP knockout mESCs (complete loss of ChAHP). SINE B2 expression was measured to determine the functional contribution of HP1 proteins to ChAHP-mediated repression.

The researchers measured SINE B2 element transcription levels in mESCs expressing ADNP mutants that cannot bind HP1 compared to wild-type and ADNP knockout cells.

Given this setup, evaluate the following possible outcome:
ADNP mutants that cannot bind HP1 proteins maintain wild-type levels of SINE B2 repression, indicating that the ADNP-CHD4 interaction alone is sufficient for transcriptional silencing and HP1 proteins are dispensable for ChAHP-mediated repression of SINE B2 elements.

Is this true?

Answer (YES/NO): YES